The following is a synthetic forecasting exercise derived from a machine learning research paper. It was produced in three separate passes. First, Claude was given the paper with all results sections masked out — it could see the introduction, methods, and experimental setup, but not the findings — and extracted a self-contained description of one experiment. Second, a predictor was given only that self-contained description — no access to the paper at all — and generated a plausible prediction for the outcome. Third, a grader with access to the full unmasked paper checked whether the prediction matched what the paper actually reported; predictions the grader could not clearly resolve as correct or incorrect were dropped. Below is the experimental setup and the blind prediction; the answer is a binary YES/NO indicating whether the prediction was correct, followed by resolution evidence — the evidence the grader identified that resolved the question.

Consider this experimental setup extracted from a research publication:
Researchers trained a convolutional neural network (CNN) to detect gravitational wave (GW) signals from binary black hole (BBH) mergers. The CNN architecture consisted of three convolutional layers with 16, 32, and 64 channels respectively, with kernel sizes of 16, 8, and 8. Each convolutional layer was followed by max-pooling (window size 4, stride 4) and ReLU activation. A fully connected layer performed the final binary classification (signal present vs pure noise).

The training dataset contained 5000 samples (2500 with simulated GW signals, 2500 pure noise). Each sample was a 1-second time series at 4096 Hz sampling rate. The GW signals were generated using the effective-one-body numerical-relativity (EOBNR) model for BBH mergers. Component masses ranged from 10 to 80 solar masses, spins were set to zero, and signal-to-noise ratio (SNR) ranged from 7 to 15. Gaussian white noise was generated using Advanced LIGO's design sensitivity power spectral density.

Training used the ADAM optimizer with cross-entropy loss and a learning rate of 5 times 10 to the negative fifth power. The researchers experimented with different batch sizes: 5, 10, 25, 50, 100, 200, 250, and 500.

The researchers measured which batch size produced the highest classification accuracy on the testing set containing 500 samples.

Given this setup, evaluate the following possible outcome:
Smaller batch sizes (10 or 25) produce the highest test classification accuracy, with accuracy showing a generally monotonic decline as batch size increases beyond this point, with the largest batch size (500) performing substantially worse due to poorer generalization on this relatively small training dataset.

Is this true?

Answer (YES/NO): NO